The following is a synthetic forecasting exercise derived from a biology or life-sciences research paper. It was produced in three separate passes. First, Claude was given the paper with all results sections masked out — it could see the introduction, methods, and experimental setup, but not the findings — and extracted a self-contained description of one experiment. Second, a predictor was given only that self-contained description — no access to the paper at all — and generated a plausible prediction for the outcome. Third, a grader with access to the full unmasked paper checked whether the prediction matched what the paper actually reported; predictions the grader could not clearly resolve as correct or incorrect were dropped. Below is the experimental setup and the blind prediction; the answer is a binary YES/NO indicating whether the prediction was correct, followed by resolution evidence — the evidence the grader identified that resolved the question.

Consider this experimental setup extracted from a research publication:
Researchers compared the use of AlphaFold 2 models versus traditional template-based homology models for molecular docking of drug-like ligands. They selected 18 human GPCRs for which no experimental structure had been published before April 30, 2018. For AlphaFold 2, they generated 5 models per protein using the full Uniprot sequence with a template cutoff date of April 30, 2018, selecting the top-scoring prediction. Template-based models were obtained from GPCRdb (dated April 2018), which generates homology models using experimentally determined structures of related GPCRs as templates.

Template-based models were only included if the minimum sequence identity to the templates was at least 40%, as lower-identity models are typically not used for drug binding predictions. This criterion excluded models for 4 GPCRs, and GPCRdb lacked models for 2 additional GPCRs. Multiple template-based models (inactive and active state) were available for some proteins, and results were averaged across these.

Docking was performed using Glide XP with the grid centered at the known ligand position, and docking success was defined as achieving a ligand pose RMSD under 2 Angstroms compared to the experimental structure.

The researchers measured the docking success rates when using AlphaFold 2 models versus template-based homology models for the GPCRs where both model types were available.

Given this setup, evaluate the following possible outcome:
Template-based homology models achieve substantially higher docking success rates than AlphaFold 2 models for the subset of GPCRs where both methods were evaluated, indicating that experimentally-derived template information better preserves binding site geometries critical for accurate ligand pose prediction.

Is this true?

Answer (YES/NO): NO